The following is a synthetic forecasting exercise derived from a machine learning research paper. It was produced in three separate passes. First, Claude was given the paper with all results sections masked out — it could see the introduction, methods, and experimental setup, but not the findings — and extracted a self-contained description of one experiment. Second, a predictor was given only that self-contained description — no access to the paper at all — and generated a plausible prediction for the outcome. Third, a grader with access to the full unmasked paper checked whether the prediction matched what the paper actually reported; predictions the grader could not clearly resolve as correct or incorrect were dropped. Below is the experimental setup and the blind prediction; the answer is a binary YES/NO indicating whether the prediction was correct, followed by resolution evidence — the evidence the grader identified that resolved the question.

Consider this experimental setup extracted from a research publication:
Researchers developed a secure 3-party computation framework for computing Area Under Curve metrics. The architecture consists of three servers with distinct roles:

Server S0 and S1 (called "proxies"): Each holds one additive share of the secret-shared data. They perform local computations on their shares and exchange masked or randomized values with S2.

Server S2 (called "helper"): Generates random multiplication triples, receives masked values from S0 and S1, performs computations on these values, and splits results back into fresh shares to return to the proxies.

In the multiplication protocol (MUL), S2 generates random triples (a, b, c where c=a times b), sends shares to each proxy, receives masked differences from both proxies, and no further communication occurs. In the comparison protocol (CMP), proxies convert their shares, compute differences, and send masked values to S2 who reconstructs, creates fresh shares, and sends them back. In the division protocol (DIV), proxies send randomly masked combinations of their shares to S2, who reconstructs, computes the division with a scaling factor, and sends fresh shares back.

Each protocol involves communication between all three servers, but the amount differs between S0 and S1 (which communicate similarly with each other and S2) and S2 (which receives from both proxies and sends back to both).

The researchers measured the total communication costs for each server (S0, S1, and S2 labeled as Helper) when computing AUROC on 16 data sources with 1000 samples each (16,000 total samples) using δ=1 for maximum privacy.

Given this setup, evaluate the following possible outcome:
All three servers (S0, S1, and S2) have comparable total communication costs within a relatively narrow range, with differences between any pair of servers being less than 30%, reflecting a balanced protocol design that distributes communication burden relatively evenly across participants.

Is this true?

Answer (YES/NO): NO